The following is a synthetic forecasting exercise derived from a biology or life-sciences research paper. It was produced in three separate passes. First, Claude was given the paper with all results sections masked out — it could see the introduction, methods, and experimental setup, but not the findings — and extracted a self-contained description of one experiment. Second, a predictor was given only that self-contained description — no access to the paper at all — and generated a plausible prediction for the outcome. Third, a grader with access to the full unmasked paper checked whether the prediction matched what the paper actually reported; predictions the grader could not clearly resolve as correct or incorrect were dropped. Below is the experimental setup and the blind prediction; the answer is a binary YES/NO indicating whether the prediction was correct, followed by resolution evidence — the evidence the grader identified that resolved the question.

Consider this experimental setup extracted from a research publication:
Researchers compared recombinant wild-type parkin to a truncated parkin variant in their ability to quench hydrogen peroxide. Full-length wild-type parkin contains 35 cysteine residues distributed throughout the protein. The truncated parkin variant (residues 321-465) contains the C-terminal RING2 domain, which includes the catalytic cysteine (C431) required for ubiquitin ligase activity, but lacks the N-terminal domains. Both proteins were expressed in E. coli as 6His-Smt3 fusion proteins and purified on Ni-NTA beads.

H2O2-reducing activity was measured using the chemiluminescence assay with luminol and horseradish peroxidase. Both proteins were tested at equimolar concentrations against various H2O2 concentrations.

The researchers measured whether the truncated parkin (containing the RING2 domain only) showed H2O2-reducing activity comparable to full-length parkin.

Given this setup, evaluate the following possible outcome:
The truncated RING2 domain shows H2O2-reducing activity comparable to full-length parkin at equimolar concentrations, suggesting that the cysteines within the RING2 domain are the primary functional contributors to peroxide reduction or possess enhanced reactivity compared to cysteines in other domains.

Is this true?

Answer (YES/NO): NO